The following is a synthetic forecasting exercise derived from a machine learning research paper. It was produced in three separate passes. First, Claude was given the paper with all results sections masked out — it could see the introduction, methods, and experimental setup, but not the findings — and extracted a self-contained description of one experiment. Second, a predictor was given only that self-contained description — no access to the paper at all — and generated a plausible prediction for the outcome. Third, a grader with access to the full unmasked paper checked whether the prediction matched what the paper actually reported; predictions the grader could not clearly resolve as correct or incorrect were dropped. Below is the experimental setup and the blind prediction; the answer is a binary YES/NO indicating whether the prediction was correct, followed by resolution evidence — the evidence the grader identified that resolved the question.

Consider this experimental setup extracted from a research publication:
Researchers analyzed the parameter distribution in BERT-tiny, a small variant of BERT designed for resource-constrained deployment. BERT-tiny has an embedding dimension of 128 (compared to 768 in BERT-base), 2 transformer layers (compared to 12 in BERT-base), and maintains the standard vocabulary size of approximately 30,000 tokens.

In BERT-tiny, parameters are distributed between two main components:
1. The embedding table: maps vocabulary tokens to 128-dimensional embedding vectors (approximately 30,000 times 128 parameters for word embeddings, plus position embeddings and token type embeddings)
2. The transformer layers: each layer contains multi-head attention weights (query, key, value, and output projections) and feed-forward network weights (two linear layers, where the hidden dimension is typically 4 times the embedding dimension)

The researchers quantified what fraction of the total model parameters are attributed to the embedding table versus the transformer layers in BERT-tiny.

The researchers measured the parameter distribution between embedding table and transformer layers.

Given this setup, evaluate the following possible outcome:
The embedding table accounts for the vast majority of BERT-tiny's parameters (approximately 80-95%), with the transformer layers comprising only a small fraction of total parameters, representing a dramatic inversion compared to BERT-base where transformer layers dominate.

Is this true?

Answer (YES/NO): YES